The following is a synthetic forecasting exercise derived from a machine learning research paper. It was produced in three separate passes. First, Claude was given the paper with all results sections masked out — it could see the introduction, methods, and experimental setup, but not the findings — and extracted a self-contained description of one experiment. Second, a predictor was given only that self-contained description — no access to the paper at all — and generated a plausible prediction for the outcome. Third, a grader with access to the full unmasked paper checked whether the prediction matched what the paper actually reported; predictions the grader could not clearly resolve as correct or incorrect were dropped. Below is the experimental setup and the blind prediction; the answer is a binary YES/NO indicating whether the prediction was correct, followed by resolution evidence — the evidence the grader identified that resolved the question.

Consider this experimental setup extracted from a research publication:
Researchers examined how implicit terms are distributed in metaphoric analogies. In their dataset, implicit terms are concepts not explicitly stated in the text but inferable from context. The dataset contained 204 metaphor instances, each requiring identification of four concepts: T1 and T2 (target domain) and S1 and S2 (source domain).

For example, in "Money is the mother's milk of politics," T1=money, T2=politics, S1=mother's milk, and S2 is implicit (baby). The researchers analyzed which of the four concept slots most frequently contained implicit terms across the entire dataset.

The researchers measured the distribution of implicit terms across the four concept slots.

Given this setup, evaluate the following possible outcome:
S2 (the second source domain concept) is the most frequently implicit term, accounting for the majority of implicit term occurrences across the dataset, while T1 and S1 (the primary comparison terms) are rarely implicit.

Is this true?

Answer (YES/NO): YES